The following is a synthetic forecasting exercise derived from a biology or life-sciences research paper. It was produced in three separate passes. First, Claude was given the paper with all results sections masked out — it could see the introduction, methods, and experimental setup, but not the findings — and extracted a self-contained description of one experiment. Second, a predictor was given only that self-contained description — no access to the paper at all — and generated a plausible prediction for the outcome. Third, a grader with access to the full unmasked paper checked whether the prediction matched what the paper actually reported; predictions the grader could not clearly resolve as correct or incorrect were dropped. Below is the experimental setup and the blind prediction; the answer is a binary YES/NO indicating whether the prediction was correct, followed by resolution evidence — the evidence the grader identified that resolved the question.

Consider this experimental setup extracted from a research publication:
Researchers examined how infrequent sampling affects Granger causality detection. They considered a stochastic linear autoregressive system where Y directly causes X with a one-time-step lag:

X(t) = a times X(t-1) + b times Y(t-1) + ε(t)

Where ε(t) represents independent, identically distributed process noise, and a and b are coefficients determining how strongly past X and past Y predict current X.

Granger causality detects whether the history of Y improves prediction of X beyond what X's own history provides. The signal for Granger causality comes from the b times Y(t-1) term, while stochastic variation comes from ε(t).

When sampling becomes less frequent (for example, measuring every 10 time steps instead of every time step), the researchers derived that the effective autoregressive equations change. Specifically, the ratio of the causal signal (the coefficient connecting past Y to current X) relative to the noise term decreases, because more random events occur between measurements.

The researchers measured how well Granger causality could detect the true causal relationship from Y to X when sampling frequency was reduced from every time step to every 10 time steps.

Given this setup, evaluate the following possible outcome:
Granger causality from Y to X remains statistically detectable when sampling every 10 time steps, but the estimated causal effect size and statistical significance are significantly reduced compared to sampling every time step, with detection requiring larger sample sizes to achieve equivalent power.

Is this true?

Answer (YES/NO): NO